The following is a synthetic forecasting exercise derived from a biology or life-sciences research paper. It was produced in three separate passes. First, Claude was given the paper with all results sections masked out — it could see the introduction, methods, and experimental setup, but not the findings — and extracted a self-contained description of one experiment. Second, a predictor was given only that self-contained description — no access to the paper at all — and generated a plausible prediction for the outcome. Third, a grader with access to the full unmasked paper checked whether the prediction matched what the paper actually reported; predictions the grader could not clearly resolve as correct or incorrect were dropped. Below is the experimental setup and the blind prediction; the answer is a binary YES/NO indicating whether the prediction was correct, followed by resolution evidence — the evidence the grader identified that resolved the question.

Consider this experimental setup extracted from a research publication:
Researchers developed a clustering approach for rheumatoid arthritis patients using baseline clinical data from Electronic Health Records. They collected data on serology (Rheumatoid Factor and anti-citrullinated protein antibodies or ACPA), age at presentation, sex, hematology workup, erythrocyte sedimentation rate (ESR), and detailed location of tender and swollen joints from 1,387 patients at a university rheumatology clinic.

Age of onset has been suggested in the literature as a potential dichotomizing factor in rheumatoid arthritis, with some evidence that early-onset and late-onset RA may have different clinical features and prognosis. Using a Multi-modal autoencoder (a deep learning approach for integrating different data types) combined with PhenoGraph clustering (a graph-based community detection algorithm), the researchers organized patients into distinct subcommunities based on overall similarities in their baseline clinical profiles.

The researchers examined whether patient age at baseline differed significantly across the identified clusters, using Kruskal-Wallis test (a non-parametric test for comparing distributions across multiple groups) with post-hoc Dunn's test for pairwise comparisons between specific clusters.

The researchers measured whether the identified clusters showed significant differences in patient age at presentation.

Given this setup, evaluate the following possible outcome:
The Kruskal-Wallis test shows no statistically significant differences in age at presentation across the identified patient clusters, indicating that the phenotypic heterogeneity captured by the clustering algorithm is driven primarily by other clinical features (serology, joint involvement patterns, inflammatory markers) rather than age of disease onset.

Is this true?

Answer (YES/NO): NO